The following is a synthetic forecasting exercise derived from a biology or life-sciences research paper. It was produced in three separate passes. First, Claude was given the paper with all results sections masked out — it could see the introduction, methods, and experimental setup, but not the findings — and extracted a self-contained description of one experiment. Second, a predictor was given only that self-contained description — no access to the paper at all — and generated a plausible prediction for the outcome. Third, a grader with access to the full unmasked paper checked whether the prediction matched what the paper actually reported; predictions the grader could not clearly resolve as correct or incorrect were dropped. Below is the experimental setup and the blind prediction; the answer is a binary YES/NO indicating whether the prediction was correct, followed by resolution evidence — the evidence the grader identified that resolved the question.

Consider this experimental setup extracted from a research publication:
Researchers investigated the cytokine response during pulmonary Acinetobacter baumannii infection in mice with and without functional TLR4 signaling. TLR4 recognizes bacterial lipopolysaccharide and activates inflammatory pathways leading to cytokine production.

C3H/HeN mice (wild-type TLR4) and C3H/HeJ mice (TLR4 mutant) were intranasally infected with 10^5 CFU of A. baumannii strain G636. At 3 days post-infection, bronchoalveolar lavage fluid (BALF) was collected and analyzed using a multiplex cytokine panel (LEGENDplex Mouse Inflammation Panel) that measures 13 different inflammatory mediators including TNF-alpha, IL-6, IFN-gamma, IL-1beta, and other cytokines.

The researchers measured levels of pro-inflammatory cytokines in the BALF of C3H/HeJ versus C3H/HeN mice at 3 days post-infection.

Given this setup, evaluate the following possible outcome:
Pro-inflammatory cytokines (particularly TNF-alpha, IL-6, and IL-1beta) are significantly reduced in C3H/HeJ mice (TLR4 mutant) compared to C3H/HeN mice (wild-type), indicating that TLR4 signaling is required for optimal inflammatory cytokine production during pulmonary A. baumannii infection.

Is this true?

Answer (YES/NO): NO